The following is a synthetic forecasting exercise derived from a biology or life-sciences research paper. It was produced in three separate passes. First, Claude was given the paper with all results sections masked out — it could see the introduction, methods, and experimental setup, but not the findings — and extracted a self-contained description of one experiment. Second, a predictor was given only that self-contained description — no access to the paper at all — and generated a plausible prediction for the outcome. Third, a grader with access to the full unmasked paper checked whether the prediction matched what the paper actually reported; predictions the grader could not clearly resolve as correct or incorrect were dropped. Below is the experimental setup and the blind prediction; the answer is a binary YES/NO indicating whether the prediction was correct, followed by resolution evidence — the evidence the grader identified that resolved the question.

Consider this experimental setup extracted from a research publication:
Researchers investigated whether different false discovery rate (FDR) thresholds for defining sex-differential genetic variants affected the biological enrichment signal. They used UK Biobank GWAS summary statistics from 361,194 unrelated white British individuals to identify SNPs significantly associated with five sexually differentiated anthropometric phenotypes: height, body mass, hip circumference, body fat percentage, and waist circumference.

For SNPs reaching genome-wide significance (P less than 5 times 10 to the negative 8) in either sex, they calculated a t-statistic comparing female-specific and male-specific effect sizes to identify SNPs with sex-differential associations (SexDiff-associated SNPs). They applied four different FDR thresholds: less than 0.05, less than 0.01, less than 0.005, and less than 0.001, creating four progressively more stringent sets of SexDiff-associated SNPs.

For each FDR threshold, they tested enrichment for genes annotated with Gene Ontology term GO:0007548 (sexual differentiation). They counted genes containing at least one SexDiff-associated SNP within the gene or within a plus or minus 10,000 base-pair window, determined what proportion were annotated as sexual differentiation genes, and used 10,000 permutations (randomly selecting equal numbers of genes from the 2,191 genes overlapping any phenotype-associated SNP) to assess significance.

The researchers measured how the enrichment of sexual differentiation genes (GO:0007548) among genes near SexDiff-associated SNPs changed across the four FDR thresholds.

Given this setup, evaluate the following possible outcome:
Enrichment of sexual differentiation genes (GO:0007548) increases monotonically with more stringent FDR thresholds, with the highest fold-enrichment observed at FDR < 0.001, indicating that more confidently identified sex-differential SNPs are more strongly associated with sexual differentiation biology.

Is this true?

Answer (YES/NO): YES